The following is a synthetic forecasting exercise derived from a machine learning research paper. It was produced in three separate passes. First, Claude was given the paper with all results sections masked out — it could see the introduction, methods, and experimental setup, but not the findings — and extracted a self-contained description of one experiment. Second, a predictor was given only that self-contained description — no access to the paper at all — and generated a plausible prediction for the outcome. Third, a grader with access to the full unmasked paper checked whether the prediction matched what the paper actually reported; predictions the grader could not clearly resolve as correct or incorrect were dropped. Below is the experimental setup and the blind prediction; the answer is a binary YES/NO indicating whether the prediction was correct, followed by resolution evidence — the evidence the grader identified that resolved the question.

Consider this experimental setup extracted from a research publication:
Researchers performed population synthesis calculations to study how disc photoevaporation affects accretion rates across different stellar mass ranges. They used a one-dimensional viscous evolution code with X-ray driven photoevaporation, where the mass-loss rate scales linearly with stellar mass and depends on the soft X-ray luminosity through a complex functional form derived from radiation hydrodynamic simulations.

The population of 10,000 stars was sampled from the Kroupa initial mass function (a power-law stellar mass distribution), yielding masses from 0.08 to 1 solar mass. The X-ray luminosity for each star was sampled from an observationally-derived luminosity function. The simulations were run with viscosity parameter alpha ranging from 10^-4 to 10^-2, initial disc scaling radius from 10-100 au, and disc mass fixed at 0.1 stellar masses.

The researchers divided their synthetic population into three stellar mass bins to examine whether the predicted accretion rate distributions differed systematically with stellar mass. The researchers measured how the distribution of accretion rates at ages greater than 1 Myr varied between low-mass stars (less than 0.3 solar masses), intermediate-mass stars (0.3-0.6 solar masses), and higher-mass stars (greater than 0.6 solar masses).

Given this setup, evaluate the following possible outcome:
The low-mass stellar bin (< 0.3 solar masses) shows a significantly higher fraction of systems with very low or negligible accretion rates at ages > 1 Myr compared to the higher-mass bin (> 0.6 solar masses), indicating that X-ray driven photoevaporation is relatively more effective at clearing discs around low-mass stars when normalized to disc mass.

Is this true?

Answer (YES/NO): NO